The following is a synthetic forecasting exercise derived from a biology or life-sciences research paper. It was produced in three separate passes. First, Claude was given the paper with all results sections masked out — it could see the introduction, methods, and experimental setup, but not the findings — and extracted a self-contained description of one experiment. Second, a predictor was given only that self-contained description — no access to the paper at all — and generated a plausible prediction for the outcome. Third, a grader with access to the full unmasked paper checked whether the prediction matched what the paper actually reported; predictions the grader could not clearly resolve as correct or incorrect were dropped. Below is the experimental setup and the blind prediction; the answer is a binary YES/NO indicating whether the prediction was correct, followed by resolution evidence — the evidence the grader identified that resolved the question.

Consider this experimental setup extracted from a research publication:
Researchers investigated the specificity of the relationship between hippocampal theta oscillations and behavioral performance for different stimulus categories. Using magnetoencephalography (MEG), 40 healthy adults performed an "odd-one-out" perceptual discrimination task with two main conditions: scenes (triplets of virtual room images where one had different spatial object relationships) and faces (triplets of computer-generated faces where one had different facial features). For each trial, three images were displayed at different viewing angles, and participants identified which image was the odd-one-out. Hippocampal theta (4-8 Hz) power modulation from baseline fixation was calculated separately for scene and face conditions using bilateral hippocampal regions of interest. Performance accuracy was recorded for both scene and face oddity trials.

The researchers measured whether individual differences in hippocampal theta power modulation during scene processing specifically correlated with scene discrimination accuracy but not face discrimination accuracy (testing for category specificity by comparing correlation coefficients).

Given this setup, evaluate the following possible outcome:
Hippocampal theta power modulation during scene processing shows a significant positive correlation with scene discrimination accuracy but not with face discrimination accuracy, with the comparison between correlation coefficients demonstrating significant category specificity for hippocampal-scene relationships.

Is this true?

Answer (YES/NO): NO